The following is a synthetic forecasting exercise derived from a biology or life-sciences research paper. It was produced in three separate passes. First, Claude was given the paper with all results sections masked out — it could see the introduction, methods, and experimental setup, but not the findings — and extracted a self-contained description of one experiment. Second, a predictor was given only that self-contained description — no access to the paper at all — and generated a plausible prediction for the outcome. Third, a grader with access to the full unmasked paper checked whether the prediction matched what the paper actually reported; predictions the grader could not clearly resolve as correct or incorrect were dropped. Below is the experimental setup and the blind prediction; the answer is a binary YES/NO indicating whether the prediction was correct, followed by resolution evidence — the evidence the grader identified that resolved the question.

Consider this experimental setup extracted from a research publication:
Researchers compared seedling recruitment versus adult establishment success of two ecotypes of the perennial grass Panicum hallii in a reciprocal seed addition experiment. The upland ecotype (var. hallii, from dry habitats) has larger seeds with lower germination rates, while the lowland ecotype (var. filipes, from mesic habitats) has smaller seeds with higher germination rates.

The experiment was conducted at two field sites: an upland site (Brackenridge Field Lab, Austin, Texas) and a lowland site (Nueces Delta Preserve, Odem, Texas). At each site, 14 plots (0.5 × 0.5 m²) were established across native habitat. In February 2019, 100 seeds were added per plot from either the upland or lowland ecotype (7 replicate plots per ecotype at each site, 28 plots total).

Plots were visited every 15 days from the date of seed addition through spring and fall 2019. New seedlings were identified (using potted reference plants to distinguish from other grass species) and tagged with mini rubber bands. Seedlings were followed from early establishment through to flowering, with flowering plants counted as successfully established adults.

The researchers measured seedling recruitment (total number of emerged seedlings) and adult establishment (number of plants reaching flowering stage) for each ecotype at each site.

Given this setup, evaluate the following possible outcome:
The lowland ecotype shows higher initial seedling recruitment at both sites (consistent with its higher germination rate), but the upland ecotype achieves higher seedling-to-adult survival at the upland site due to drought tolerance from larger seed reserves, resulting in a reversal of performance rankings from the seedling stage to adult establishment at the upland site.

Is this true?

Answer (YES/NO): YES